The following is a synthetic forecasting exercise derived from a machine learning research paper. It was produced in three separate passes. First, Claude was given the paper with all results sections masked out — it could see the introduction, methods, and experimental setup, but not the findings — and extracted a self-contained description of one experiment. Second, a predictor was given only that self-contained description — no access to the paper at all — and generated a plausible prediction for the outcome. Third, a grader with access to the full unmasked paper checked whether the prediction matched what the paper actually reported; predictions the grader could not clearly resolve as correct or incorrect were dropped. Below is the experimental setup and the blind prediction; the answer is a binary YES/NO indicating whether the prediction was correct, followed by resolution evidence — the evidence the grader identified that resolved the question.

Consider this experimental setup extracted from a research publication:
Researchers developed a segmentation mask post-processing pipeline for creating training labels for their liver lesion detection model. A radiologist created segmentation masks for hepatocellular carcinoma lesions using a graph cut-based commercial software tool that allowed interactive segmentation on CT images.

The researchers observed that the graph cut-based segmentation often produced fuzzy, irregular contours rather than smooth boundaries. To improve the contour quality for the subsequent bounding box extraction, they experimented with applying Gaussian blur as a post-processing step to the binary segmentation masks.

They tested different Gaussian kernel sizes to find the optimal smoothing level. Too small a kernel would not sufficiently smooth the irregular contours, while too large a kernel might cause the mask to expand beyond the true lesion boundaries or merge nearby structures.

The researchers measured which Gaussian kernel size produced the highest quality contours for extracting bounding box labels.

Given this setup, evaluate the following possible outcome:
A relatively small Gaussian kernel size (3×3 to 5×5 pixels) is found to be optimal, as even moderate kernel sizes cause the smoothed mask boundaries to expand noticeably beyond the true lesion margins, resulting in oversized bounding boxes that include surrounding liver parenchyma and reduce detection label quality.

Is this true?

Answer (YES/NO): NO